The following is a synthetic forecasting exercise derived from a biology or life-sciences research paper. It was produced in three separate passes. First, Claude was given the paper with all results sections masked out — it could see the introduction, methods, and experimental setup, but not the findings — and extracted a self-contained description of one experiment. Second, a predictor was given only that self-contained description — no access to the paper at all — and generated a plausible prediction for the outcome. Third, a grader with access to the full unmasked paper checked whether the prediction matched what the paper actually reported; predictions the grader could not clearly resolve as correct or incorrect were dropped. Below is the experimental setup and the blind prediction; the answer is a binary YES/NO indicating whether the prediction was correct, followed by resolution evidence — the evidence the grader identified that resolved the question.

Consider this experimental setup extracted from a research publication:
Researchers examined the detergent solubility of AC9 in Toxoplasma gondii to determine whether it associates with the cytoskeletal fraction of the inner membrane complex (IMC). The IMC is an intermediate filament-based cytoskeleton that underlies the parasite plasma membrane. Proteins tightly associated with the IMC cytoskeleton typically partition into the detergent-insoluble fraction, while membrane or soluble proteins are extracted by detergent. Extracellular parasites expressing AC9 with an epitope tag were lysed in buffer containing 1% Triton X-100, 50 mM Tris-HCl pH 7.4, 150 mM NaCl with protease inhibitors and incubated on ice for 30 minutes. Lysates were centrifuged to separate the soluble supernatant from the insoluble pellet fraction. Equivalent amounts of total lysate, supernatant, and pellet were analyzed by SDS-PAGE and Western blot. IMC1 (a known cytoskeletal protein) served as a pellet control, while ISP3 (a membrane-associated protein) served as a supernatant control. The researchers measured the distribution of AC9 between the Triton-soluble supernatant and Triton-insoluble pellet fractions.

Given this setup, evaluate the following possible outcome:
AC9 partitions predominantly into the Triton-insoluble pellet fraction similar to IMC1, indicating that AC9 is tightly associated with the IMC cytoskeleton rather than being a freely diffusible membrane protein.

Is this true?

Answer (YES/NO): YES